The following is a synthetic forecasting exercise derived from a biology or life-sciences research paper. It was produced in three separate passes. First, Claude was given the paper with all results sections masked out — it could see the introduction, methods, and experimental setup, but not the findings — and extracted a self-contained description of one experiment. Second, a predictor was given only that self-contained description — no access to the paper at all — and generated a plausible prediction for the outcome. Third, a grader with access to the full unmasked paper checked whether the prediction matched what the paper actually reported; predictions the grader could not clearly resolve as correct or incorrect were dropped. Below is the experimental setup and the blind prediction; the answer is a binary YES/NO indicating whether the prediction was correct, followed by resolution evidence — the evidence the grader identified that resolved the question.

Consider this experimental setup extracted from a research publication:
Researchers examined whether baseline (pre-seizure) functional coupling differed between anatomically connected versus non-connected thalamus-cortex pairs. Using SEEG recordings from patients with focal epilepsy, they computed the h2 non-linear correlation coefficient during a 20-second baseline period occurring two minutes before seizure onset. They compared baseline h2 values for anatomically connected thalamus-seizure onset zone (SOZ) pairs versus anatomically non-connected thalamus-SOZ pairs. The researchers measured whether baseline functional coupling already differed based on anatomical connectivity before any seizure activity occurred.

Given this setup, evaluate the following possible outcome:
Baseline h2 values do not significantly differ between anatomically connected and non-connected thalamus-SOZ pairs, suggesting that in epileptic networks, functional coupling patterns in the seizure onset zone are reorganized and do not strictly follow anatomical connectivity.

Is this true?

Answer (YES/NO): YES